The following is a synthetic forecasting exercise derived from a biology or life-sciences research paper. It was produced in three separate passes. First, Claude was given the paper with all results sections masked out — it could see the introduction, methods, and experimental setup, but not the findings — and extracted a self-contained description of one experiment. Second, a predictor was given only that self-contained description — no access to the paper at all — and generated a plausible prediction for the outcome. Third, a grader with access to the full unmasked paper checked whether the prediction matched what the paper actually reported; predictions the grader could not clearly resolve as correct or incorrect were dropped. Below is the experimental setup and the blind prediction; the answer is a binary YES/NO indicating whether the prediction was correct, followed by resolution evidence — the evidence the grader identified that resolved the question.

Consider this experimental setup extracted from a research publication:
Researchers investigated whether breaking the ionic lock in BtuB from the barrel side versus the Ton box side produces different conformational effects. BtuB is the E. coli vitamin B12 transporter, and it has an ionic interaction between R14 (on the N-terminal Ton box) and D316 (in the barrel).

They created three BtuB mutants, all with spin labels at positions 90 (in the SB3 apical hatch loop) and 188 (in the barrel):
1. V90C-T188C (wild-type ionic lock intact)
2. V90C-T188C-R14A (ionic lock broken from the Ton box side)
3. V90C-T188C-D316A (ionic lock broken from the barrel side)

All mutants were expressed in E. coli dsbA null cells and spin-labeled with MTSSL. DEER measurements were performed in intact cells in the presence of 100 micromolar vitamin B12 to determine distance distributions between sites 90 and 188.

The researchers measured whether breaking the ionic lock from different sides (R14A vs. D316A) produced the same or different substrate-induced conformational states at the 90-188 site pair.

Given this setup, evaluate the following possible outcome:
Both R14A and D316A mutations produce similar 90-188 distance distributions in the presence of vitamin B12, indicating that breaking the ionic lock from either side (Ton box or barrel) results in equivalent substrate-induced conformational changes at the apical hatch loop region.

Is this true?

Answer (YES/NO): YES